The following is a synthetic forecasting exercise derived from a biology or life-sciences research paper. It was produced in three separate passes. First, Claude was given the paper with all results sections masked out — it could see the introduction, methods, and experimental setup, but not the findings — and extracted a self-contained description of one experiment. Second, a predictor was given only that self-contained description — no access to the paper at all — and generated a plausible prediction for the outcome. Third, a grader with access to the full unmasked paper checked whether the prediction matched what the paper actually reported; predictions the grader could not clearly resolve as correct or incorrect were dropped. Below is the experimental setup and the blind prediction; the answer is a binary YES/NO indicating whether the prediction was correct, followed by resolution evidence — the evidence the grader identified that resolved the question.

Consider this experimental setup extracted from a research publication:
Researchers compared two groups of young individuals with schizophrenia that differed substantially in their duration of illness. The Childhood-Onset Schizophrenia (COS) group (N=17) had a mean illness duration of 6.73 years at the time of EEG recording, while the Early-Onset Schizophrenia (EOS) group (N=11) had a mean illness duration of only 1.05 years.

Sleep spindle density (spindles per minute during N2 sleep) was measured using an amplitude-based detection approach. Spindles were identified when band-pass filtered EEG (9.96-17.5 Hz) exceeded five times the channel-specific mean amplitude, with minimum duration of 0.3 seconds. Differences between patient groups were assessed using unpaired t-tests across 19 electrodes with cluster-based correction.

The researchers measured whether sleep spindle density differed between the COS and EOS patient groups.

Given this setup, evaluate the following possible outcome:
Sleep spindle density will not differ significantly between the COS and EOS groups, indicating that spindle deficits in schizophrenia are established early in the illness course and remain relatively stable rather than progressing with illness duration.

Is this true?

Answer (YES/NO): NO